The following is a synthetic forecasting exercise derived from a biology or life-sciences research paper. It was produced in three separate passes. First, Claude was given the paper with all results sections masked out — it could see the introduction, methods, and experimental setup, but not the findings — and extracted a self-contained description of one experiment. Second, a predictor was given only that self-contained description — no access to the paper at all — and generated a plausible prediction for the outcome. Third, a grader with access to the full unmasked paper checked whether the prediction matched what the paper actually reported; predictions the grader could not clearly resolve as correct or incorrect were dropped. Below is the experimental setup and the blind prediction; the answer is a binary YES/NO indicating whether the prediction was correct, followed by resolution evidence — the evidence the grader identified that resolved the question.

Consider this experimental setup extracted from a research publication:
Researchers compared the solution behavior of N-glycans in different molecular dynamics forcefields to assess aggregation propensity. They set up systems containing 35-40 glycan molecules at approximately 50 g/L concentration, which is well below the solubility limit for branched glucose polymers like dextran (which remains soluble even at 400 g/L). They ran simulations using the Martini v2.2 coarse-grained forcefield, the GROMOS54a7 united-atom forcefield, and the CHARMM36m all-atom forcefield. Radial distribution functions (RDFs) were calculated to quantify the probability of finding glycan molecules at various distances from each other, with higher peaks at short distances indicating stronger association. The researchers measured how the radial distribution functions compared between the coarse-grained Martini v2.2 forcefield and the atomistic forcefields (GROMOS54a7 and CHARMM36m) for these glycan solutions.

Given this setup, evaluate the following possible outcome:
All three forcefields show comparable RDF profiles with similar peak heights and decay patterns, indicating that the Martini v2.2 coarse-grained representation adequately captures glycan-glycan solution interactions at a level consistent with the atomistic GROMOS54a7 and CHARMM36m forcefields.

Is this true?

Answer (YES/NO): NO